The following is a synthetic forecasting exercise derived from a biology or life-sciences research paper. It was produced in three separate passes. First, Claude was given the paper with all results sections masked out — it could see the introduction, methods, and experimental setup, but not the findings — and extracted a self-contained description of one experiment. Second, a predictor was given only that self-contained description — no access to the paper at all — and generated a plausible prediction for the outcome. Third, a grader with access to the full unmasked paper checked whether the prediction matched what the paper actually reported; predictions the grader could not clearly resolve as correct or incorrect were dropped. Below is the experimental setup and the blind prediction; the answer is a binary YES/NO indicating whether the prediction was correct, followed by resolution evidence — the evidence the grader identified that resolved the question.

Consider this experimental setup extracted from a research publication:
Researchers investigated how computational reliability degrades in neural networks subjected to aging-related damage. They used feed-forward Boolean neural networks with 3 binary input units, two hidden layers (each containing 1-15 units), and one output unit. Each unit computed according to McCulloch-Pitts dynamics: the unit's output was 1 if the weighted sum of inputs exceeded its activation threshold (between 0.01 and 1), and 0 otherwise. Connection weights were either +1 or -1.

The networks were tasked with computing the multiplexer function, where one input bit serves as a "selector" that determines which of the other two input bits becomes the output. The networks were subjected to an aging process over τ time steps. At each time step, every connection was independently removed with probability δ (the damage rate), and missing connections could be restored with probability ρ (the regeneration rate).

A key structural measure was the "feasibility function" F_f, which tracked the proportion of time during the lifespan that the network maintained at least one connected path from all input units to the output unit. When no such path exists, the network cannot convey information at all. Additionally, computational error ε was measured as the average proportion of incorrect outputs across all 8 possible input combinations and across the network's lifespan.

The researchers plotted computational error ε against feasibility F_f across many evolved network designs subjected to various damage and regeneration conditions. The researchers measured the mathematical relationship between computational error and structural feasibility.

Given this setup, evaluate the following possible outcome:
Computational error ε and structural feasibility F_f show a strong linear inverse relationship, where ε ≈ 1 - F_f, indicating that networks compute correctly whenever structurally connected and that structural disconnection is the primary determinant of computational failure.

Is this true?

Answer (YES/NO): NO